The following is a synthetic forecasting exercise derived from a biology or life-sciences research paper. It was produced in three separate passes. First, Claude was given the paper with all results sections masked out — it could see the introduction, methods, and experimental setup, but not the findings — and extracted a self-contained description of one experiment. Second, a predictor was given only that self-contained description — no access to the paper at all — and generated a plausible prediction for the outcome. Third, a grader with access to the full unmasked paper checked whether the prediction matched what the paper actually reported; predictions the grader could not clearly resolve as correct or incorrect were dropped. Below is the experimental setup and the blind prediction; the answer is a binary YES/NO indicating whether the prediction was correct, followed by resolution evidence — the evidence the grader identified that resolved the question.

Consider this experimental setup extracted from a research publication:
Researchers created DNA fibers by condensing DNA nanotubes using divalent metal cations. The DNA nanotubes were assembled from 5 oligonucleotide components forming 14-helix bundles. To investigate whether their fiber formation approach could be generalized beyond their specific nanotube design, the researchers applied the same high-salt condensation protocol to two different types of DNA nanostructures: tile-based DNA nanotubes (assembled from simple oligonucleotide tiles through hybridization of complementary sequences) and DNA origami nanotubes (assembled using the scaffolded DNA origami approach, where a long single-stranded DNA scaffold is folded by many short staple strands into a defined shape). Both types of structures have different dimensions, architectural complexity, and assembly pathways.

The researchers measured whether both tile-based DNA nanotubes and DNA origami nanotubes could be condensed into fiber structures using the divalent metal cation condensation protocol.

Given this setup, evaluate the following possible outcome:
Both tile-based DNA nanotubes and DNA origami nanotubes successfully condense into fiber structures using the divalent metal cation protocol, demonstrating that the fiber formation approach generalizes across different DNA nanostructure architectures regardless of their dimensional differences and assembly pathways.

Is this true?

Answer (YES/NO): YES